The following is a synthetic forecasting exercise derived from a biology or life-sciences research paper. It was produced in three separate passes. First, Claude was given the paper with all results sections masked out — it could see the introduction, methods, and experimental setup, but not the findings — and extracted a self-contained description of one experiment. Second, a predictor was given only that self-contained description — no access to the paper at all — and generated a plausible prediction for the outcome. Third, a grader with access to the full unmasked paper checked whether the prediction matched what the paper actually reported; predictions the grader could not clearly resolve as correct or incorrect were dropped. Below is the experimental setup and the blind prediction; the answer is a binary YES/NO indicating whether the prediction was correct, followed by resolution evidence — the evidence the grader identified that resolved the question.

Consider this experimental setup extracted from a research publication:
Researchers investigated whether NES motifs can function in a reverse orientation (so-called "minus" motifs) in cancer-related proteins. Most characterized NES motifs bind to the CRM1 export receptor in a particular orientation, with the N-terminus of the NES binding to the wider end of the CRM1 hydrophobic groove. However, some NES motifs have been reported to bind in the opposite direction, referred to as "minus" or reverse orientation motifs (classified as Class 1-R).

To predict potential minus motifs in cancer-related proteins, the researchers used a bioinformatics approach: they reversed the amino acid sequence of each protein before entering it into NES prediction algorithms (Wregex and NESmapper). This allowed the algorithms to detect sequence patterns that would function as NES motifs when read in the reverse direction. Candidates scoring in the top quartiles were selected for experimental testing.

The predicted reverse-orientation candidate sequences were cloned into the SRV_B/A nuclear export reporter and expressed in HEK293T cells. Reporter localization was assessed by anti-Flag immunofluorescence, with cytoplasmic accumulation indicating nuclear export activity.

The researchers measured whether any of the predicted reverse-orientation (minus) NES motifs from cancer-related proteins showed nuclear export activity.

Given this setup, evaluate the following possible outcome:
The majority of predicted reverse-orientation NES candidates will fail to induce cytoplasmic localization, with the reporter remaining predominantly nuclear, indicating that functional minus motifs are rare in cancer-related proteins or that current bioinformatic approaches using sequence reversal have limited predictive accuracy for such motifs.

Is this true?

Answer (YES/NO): NO